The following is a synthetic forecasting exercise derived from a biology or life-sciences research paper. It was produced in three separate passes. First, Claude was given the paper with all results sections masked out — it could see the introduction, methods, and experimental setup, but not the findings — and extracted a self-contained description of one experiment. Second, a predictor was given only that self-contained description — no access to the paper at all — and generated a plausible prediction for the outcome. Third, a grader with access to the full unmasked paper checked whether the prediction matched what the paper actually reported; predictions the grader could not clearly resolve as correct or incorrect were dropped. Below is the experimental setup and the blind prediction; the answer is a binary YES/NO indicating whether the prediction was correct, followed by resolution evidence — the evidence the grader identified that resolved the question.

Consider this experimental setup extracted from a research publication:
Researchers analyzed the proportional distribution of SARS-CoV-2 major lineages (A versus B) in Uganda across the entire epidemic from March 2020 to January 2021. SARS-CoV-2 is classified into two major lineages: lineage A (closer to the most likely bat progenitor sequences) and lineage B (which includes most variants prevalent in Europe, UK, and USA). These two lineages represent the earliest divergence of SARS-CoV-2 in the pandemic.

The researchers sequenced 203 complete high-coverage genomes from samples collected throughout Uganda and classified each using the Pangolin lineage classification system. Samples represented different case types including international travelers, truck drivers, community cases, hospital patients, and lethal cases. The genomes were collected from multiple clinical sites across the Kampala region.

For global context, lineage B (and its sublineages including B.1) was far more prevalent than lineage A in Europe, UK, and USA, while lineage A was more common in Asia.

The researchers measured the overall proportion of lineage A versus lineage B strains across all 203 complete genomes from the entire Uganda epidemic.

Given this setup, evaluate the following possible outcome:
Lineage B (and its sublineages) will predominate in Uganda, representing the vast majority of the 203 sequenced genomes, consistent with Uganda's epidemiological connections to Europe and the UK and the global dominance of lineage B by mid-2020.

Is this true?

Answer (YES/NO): NO